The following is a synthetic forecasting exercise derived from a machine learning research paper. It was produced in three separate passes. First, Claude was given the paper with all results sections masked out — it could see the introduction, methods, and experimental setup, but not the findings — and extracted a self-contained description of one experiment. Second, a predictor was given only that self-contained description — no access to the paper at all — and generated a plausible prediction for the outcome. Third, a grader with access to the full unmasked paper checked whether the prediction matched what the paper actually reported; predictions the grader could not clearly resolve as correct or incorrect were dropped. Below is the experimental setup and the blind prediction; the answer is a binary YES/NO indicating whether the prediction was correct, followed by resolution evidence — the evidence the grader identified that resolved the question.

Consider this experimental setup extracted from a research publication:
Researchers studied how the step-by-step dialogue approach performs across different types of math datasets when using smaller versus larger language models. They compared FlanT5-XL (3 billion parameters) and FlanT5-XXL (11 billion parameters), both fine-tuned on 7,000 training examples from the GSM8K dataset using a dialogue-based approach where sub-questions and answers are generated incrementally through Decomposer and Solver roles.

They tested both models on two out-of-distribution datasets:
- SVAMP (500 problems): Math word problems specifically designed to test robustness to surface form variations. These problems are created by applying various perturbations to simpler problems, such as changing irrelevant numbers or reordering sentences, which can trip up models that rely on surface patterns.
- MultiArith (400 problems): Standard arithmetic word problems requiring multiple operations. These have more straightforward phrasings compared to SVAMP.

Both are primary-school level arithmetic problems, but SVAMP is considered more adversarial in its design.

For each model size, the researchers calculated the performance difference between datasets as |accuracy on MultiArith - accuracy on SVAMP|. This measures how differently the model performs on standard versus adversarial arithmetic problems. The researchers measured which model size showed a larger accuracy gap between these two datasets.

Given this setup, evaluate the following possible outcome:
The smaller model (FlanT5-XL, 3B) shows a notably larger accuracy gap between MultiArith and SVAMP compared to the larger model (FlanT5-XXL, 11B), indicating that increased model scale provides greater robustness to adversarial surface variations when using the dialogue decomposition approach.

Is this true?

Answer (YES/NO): NO